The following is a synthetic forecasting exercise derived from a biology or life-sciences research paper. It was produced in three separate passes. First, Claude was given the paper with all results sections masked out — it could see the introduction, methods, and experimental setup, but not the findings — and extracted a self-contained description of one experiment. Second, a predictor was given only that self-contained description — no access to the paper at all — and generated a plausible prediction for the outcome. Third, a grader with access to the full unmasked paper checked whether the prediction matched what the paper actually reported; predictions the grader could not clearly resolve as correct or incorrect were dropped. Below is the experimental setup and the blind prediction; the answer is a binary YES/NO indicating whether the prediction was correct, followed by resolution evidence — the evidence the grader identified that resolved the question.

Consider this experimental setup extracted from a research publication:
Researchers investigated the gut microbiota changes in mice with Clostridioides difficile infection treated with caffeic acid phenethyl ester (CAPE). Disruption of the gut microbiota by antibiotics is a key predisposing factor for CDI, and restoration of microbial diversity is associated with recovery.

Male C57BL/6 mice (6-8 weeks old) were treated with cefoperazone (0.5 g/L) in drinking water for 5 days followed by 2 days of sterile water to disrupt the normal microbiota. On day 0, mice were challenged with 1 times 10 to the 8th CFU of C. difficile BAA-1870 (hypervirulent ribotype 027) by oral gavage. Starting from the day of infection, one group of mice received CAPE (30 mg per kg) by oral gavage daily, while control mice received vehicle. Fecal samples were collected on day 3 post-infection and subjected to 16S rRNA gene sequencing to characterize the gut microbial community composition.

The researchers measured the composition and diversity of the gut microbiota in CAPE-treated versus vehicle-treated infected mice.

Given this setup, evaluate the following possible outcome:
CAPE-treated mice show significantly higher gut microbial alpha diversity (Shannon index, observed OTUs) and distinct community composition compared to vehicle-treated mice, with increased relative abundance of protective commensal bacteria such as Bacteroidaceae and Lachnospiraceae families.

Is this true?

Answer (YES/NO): YES